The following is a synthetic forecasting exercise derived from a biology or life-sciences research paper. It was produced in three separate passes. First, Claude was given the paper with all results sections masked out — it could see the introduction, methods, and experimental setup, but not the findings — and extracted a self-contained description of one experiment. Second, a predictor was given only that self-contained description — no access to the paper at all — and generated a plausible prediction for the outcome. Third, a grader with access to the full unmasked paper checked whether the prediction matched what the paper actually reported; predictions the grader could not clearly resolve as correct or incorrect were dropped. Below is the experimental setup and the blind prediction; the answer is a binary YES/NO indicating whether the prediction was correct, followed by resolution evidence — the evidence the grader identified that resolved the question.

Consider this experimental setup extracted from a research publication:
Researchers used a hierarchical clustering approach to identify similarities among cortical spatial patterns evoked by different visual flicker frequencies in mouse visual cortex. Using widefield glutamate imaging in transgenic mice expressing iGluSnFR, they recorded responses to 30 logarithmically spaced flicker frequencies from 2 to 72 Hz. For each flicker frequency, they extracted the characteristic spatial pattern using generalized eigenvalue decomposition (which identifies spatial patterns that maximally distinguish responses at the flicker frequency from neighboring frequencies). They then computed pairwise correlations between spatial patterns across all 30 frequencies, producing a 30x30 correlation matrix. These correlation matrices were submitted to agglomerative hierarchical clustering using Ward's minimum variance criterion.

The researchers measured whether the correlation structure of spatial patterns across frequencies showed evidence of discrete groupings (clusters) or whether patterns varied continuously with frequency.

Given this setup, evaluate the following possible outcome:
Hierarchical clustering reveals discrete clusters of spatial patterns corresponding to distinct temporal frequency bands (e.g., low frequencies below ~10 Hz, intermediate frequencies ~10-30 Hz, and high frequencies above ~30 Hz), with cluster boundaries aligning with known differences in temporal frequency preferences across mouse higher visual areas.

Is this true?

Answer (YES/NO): NO